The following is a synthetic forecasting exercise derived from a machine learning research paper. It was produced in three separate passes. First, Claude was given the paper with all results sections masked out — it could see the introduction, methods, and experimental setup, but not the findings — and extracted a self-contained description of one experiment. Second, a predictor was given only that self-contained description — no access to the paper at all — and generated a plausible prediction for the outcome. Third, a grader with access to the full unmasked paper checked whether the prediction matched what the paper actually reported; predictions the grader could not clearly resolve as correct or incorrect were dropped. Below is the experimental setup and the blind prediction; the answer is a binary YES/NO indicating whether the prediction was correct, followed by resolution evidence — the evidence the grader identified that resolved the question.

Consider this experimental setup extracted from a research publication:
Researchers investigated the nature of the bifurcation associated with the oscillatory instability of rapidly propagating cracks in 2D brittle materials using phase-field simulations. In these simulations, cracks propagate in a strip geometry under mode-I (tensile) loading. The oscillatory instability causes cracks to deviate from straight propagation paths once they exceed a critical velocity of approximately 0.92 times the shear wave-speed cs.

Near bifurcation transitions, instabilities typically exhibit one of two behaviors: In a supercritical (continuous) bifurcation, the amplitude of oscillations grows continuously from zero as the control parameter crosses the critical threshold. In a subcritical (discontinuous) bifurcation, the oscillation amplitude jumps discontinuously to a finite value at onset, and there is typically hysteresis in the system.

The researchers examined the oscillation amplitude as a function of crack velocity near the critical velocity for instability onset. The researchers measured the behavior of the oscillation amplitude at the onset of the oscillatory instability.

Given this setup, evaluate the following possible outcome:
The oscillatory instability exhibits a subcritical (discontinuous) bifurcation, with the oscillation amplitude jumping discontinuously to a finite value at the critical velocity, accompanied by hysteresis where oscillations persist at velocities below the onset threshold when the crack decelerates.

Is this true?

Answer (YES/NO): NO